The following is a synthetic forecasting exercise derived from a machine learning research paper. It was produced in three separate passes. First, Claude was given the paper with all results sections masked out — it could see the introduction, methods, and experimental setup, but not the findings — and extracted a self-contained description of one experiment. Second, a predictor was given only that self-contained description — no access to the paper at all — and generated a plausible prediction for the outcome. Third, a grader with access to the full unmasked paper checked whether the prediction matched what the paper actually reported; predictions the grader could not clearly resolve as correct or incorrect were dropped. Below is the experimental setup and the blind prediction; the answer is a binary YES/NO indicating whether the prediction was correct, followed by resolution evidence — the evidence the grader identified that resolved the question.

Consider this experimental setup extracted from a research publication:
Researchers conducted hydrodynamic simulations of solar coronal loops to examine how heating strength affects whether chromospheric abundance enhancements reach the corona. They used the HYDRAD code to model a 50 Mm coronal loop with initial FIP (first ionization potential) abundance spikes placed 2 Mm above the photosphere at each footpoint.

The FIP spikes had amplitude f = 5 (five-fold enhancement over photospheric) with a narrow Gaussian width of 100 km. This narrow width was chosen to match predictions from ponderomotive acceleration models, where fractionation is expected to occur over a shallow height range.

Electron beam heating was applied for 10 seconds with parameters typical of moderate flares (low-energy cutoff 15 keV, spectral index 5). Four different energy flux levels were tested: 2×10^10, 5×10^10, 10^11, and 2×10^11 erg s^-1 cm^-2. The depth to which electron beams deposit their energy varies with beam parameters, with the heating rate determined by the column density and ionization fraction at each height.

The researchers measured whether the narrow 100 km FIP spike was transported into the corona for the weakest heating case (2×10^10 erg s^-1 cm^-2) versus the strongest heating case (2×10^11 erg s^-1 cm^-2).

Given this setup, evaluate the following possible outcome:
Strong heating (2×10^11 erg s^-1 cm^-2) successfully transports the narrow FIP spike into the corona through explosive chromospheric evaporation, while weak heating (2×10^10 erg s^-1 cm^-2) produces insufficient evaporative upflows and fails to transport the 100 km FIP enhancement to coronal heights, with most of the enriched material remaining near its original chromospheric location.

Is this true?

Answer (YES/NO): NO